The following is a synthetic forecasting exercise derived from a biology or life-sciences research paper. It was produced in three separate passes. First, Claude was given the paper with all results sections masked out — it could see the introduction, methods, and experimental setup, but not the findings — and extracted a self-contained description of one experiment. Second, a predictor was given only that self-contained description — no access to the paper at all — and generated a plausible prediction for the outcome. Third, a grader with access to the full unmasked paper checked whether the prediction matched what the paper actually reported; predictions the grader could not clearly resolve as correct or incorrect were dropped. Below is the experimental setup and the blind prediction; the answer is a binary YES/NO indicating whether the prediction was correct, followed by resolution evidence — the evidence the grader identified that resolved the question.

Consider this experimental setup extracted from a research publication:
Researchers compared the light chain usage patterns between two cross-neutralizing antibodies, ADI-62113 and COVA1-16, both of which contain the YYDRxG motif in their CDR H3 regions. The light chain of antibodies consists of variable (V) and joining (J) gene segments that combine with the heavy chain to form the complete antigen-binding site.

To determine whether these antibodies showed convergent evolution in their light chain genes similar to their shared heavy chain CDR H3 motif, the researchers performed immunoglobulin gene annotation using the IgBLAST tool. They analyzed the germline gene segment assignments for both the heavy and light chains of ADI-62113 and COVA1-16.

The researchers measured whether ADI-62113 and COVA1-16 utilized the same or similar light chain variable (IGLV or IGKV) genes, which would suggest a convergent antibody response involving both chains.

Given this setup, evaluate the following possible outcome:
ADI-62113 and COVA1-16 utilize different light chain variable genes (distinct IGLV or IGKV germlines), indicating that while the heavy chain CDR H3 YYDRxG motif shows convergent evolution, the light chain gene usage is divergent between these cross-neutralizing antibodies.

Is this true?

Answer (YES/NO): YES